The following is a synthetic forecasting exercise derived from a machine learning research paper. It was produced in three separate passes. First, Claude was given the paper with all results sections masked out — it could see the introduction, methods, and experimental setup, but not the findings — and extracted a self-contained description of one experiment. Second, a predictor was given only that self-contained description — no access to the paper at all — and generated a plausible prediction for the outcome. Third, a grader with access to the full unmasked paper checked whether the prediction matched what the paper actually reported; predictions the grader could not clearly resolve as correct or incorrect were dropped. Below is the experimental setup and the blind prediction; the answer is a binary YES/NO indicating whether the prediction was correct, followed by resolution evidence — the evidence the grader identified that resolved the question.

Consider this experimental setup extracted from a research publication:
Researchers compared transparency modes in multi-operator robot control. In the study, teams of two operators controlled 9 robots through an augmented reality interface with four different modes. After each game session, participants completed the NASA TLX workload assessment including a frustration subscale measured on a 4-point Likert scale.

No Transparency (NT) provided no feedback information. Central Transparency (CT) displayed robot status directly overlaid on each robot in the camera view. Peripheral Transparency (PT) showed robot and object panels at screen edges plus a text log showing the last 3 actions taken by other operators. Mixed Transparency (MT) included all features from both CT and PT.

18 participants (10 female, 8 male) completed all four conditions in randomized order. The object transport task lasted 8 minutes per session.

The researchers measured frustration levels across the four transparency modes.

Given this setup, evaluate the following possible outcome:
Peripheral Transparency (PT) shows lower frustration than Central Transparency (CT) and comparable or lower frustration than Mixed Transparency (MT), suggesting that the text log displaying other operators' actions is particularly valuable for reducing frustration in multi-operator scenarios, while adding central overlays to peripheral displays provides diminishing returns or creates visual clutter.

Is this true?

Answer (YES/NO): YES